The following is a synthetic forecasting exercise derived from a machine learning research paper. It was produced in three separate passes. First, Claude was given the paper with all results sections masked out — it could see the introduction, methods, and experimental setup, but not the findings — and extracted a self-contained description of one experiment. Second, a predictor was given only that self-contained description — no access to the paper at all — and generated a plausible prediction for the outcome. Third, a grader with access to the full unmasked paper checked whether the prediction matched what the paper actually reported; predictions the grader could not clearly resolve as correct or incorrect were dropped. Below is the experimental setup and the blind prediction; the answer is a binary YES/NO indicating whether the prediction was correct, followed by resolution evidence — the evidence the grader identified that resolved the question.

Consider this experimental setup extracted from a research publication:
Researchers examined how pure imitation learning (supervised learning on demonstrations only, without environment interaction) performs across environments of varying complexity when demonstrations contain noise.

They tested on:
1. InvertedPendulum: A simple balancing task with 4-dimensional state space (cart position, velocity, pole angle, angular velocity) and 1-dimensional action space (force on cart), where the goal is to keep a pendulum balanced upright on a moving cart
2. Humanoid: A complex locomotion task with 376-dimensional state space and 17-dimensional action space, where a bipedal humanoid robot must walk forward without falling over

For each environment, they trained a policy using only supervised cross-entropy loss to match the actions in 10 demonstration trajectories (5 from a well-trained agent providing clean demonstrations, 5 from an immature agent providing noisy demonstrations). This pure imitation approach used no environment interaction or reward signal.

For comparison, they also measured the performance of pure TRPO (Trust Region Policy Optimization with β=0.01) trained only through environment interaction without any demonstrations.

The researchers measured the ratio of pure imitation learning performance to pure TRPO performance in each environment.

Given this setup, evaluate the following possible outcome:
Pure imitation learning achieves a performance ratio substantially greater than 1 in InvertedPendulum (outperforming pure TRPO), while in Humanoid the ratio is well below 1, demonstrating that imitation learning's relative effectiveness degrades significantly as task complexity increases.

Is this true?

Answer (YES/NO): NO